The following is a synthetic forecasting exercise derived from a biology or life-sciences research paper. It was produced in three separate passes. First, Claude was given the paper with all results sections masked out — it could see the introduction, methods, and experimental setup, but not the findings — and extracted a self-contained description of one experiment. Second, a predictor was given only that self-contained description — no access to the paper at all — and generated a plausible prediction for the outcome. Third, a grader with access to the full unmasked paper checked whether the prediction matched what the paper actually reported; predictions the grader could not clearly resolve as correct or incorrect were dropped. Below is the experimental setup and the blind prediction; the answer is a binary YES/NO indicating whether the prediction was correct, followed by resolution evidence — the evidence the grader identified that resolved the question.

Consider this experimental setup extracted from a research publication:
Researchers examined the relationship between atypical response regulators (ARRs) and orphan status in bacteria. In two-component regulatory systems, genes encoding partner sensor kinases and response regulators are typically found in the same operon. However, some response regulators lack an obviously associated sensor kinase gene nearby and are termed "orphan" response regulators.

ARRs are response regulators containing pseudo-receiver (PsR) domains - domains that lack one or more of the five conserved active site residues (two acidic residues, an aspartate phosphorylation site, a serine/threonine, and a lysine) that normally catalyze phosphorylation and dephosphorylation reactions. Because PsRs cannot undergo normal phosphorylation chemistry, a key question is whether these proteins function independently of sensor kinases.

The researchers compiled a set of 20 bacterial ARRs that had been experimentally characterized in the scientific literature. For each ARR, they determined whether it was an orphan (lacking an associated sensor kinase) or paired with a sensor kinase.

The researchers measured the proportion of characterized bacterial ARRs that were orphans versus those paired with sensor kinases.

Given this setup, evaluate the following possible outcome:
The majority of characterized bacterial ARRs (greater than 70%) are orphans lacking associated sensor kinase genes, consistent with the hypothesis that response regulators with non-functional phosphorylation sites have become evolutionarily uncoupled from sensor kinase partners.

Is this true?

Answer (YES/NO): YES